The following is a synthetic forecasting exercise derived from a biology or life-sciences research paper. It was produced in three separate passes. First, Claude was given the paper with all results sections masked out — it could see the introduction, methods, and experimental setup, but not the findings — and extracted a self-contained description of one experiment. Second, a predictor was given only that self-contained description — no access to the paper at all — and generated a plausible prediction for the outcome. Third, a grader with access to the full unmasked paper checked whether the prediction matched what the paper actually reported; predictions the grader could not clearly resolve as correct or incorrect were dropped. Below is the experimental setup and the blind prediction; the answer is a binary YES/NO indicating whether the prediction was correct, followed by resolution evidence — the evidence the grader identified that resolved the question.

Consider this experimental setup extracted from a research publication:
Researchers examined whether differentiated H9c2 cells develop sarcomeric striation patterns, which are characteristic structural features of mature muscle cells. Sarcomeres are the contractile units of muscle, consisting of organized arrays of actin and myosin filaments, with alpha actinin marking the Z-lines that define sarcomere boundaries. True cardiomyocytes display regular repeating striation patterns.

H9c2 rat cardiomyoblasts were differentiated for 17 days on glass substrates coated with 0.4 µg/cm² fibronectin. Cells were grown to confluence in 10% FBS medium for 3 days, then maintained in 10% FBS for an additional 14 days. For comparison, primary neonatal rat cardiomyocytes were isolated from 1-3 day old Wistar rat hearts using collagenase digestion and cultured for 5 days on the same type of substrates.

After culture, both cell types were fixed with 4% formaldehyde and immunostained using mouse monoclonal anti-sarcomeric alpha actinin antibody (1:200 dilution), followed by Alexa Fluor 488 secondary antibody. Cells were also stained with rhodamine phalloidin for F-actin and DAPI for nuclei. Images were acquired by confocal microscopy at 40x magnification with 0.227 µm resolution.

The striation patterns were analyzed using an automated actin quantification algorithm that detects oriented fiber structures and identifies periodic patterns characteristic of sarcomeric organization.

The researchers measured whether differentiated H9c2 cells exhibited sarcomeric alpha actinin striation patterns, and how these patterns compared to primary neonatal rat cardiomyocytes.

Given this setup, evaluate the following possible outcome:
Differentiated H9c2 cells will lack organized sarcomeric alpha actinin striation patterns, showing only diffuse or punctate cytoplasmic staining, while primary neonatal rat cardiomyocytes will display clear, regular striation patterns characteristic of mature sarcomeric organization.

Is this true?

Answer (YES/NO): NO